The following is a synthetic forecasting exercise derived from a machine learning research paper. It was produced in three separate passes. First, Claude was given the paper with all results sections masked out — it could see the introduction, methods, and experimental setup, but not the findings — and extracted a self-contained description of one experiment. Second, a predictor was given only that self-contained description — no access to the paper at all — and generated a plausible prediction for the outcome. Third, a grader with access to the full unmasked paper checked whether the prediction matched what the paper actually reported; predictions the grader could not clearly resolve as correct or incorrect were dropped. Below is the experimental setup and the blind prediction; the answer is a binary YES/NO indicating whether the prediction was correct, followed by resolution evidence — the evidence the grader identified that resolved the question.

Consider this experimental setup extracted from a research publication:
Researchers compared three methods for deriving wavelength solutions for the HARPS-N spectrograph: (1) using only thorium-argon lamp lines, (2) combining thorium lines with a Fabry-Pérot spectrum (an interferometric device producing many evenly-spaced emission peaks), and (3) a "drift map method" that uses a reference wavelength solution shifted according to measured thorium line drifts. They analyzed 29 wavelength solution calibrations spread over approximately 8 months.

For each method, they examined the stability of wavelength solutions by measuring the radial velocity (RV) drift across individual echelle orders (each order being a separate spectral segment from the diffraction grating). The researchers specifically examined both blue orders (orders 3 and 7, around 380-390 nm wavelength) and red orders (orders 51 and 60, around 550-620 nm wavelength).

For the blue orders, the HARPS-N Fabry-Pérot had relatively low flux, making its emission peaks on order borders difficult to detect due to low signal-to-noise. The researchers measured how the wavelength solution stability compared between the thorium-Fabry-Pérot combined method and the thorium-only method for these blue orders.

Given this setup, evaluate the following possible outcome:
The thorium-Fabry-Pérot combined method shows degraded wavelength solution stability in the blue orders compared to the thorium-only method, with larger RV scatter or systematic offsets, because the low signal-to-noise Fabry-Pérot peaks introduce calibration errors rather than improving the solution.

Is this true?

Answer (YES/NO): NO